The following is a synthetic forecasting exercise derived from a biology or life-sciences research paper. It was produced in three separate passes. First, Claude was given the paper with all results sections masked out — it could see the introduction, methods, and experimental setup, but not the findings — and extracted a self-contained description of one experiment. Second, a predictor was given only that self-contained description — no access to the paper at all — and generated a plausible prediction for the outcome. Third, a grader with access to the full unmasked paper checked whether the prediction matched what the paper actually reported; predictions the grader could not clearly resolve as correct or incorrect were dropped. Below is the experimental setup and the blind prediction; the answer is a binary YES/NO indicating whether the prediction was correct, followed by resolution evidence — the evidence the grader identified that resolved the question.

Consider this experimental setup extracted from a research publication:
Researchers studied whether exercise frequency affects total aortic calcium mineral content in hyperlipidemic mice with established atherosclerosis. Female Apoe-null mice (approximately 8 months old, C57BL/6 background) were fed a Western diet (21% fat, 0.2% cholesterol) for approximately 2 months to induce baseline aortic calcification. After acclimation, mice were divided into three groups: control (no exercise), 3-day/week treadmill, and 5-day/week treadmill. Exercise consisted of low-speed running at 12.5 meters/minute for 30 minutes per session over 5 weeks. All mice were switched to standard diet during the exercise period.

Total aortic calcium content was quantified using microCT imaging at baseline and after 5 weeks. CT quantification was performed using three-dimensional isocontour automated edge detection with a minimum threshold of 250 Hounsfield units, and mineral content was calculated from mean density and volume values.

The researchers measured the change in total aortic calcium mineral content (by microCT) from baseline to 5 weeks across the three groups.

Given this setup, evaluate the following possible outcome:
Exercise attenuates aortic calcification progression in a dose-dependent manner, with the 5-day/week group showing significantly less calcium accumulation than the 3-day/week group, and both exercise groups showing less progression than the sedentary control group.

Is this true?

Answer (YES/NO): NO